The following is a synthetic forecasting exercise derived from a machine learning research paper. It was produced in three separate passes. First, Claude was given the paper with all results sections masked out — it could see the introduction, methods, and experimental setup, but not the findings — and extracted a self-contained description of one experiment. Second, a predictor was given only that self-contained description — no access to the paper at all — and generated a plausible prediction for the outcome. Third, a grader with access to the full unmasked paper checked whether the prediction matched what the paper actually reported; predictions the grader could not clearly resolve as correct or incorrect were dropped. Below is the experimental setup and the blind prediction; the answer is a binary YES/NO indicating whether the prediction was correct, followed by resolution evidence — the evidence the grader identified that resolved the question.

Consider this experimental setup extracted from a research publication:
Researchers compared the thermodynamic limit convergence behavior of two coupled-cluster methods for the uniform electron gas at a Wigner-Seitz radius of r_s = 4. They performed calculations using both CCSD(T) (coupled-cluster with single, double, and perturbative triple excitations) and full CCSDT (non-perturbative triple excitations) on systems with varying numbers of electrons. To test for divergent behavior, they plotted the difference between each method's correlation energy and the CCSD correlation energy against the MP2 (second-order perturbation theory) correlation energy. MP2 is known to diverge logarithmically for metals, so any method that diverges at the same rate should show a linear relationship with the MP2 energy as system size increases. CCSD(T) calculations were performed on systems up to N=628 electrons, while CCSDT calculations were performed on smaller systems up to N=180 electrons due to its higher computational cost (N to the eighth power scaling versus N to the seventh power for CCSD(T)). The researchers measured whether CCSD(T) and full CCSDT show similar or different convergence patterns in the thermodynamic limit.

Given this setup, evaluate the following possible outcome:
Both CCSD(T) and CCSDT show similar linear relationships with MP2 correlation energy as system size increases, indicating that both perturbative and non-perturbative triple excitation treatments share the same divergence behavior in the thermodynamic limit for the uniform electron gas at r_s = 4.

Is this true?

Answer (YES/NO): NO